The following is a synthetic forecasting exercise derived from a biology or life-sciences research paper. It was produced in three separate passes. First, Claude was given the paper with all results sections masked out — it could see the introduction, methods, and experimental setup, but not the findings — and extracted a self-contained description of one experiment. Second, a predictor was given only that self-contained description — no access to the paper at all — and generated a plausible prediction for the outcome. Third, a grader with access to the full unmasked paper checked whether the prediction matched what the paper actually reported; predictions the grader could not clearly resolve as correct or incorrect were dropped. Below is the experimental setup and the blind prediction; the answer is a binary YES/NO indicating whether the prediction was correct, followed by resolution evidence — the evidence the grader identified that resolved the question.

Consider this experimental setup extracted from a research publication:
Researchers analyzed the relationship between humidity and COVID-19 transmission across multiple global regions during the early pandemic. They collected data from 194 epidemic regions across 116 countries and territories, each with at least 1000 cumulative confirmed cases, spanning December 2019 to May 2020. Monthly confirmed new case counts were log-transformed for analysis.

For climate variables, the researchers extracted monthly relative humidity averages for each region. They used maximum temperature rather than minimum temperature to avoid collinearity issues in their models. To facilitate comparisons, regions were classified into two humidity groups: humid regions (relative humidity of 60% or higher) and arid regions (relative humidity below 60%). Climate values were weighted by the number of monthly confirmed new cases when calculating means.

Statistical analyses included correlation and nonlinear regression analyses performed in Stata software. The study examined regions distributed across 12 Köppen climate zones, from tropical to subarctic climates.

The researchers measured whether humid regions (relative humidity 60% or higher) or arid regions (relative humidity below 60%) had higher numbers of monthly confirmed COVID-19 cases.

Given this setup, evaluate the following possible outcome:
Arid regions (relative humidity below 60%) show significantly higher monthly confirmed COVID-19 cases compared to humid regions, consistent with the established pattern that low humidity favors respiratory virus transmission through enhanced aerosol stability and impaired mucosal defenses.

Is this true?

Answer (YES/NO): NO